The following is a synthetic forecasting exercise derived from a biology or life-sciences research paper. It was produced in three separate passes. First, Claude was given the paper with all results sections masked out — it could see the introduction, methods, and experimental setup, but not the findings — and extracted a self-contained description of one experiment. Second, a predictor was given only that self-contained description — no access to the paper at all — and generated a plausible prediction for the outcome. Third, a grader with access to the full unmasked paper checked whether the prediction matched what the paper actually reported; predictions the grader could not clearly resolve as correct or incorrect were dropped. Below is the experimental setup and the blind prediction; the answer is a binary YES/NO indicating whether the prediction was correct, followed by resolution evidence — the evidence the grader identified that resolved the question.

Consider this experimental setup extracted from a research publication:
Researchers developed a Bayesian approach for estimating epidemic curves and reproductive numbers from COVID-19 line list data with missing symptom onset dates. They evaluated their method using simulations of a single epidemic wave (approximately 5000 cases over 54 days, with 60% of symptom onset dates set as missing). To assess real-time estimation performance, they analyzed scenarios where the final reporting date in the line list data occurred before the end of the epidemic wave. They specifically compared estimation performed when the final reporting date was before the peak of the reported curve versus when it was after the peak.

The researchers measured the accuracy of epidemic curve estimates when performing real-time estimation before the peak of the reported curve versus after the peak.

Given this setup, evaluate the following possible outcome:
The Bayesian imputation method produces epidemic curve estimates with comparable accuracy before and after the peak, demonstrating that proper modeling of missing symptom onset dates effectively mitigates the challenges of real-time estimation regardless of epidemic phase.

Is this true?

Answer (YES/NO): NO